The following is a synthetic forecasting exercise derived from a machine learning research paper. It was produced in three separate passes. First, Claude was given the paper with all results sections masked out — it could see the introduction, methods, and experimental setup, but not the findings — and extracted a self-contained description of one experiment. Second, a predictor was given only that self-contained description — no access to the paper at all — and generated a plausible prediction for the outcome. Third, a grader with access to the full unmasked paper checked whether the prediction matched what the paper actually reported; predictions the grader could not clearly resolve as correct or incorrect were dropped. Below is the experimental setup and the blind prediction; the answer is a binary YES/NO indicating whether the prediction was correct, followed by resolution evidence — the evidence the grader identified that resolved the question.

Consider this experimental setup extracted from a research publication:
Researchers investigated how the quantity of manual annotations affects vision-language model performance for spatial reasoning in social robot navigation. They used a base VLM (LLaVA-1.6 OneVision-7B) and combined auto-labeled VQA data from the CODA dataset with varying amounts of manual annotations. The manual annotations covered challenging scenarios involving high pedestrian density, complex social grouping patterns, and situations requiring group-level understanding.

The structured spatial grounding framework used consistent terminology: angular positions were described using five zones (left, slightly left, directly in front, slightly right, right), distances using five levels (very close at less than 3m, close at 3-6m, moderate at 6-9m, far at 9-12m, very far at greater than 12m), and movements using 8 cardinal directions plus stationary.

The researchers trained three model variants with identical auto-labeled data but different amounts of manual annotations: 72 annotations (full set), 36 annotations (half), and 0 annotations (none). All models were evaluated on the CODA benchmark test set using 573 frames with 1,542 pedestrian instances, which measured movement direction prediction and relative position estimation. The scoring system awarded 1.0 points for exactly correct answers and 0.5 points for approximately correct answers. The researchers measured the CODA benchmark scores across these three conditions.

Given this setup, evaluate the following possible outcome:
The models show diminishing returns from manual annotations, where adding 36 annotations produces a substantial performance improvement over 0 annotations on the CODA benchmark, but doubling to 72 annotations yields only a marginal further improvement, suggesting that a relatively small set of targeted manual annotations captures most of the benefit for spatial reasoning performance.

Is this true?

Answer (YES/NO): NO